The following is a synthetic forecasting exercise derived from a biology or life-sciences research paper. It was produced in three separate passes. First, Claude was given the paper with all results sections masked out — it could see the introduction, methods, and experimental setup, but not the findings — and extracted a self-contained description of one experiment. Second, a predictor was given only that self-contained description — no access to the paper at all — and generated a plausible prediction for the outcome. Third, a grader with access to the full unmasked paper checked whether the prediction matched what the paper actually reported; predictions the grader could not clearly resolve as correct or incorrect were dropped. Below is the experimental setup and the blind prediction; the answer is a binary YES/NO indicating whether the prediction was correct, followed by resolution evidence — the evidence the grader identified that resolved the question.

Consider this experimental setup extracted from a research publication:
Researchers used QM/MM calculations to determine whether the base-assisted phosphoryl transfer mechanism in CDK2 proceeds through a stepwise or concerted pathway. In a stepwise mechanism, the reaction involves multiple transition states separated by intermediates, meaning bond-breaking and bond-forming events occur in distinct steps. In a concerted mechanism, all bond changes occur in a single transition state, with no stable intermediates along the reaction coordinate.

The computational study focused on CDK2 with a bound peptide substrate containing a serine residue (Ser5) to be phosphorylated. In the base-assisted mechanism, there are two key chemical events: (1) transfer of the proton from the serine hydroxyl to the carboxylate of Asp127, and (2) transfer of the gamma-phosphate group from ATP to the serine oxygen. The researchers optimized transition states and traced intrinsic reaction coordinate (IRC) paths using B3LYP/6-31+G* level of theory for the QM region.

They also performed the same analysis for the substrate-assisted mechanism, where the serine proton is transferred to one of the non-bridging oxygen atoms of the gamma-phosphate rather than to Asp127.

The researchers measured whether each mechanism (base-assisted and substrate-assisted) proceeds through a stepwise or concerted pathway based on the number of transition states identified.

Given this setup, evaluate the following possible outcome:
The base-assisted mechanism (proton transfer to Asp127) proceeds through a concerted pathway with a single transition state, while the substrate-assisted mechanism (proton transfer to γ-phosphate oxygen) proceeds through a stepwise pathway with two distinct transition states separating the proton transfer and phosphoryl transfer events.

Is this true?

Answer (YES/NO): NO